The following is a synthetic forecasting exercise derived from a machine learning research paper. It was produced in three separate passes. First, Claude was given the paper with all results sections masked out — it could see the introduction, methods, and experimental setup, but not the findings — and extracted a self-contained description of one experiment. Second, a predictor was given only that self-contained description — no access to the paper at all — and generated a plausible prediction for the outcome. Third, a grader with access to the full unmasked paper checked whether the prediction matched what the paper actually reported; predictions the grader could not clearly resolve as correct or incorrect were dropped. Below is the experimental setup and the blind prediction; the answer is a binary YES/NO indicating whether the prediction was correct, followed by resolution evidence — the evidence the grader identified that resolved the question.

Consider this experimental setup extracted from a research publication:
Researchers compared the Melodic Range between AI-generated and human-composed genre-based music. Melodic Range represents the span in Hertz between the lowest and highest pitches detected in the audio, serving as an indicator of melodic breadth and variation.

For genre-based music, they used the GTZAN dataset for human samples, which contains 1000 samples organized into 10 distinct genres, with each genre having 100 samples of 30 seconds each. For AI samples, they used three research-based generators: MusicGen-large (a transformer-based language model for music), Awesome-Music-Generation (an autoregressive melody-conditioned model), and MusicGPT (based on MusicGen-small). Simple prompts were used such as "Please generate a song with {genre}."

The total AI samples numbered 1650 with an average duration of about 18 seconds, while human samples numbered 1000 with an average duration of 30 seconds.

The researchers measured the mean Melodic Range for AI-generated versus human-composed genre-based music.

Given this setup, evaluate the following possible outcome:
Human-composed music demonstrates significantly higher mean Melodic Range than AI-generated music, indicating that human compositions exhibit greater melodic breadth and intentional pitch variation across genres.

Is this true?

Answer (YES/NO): NO